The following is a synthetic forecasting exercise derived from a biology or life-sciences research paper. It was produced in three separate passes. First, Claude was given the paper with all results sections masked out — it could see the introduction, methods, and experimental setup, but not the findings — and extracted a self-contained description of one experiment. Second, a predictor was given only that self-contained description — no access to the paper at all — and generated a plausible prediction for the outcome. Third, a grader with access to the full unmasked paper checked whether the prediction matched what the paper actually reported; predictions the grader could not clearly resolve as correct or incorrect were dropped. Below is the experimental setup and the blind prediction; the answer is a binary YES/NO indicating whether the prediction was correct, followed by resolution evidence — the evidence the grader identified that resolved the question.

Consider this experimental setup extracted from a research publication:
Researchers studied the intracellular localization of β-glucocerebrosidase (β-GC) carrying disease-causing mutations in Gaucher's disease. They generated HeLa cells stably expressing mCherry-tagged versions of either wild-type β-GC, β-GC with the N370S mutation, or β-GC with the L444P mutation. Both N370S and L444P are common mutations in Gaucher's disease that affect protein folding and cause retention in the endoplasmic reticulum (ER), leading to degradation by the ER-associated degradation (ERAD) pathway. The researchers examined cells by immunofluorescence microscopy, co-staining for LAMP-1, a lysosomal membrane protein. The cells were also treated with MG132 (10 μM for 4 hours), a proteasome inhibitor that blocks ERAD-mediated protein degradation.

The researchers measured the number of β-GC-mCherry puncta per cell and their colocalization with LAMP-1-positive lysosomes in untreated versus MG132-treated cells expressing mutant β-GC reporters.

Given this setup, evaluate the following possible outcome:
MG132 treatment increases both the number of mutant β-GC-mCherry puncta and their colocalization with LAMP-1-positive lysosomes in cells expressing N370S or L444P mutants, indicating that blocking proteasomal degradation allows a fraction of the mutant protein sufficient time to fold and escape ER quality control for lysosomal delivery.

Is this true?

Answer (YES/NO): YES